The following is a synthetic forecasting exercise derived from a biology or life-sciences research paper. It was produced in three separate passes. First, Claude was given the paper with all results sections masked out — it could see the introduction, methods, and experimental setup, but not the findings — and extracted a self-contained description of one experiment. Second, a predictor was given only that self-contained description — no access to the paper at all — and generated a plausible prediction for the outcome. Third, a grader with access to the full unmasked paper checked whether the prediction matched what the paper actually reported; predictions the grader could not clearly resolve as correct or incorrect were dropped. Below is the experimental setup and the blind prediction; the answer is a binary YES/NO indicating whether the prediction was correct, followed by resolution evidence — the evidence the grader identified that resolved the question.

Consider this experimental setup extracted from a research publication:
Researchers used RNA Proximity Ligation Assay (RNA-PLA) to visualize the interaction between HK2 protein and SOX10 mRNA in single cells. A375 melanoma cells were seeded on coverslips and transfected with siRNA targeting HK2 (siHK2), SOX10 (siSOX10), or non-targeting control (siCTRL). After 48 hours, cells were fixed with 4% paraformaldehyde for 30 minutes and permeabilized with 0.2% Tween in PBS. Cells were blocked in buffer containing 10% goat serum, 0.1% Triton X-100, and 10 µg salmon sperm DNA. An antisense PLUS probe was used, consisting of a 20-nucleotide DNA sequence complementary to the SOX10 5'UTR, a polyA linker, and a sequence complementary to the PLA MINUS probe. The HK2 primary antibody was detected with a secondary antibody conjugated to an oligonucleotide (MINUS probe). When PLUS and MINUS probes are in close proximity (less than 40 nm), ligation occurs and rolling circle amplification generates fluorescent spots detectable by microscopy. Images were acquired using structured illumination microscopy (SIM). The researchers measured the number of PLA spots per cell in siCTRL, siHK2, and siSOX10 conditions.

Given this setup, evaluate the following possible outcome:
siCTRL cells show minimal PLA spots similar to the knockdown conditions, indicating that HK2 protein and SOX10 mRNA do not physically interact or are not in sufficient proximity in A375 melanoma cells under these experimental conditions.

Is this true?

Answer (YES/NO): NO